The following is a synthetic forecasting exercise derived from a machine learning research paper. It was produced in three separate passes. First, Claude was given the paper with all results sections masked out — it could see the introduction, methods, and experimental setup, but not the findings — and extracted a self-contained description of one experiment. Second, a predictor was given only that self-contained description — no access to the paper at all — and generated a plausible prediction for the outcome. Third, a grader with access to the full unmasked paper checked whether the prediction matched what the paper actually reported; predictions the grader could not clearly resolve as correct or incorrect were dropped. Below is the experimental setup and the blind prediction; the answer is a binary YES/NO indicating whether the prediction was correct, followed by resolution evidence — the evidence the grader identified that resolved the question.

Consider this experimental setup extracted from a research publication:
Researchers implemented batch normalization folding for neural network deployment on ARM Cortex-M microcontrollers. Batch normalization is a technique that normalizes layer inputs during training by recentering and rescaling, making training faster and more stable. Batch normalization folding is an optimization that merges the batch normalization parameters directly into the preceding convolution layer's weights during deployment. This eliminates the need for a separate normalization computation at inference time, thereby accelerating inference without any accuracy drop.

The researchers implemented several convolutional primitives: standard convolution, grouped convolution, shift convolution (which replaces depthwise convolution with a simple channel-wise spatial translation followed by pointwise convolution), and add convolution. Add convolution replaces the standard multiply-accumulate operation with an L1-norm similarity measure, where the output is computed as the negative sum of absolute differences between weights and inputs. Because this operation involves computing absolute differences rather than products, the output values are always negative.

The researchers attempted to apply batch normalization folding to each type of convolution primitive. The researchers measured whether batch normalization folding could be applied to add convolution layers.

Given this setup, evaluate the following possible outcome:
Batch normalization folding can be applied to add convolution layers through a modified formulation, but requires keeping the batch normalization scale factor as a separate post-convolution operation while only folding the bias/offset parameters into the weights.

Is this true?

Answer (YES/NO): NO